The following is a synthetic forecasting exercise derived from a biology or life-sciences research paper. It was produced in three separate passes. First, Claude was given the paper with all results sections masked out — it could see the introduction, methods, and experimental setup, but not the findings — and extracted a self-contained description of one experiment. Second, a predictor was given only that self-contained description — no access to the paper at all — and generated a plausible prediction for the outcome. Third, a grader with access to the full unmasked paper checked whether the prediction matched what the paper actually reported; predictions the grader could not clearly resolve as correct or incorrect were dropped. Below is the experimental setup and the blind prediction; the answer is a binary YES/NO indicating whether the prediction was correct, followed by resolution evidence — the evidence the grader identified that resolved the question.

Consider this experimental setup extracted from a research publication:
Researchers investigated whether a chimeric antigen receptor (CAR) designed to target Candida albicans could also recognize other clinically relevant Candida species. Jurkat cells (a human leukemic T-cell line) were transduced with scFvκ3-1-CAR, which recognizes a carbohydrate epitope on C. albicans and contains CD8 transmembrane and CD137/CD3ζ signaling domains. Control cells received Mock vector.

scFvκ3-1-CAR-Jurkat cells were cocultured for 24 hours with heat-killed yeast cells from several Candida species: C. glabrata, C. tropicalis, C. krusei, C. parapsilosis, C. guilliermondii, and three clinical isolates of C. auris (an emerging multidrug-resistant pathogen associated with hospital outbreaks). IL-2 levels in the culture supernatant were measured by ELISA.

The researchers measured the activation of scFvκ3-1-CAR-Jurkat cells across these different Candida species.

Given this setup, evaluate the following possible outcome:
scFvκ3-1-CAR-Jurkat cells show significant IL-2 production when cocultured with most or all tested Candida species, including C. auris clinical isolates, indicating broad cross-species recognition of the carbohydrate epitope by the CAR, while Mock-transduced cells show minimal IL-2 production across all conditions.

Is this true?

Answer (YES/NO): YES